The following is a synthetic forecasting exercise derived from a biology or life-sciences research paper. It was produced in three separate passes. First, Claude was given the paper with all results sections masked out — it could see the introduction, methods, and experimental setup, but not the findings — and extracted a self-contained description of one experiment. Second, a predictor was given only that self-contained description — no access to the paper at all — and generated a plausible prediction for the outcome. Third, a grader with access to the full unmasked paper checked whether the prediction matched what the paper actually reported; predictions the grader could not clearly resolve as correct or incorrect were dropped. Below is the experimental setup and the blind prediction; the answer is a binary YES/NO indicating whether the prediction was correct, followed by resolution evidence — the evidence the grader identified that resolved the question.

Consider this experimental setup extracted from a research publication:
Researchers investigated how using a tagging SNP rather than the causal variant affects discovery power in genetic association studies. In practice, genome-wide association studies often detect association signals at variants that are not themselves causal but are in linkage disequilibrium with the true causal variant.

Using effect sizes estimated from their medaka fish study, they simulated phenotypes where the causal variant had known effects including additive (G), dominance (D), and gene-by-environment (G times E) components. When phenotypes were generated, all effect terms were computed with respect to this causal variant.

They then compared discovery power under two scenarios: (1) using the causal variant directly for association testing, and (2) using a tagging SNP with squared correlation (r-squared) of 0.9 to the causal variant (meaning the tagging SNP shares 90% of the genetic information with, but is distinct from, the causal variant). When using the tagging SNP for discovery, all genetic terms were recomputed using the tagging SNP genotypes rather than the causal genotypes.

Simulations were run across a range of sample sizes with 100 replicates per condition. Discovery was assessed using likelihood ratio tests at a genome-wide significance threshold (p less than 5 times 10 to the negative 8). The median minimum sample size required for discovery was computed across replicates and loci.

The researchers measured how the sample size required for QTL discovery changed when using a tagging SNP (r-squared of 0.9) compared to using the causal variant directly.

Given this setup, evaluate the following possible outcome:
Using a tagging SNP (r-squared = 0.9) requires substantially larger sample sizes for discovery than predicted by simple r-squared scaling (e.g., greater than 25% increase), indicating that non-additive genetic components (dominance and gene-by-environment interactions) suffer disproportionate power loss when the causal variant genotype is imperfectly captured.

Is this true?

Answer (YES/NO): YES